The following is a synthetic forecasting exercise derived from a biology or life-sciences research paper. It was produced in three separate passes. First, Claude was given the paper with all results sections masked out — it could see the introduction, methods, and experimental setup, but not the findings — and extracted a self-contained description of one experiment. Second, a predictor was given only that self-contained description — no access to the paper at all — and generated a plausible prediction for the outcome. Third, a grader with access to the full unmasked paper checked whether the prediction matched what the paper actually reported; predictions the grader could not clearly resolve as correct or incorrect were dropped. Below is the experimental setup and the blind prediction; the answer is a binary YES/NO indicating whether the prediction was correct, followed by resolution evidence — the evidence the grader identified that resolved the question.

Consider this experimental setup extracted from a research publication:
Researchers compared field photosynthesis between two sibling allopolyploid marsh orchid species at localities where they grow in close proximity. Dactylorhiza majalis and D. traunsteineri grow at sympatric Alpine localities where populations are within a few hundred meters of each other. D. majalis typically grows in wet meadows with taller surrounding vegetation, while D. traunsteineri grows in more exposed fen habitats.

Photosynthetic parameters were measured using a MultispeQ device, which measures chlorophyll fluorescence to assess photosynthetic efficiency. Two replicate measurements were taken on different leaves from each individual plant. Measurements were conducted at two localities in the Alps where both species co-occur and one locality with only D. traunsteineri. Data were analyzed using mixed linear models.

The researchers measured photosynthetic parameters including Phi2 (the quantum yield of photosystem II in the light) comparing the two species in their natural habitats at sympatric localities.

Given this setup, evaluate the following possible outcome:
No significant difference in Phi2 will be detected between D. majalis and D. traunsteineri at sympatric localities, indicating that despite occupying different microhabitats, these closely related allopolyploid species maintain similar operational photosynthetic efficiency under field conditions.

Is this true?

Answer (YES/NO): NO